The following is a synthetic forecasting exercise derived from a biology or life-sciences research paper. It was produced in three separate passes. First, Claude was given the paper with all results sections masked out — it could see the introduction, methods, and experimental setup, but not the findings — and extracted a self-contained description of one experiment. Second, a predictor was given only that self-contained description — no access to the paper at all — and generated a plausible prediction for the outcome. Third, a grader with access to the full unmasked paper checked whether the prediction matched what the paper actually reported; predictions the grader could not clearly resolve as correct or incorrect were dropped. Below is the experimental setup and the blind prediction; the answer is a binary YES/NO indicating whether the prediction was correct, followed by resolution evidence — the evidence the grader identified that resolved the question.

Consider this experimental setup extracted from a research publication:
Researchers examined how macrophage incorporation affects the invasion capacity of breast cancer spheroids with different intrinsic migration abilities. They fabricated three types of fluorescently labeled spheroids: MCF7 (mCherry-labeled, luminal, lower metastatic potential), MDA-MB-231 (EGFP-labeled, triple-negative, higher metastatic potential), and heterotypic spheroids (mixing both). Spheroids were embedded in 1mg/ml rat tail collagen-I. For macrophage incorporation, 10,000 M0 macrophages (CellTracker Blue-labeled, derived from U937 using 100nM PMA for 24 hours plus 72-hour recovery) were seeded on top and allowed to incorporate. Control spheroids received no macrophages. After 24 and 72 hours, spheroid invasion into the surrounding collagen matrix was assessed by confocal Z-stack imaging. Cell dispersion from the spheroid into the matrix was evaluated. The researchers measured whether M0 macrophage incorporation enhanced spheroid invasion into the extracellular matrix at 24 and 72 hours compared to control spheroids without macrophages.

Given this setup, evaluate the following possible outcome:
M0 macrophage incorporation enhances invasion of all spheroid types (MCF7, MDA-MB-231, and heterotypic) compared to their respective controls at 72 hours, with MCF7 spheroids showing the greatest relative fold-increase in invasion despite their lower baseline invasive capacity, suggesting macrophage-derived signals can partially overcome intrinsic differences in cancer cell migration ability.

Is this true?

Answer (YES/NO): NO